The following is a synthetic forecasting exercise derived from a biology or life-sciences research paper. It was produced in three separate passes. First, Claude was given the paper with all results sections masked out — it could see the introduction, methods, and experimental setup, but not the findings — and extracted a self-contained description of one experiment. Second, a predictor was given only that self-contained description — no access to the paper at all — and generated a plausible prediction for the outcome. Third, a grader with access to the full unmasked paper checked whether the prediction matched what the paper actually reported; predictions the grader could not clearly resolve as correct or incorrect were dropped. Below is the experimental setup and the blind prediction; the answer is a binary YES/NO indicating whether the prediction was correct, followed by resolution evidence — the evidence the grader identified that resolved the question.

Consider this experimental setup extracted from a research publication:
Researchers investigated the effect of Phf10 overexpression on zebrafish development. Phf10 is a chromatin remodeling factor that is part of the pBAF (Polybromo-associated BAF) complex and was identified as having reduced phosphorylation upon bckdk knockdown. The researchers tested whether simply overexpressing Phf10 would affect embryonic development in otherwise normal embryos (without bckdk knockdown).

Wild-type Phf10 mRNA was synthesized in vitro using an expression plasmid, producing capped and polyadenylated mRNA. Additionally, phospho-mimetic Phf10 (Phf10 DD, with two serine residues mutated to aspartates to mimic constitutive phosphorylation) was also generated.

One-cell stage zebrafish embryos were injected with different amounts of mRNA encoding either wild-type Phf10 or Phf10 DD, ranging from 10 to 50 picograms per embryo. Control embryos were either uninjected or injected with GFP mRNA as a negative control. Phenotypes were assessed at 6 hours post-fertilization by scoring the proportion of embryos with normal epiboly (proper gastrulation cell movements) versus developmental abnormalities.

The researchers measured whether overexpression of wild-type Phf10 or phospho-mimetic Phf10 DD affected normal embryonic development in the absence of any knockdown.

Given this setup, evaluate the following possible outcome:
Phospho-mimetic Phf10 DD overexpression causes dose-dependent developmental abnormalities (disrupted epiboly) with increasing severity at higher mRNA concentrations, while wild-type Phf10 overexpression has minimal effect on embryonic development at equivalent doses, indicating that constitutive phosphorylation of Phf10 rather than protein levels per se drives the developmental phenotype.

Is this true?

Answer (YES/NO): NO